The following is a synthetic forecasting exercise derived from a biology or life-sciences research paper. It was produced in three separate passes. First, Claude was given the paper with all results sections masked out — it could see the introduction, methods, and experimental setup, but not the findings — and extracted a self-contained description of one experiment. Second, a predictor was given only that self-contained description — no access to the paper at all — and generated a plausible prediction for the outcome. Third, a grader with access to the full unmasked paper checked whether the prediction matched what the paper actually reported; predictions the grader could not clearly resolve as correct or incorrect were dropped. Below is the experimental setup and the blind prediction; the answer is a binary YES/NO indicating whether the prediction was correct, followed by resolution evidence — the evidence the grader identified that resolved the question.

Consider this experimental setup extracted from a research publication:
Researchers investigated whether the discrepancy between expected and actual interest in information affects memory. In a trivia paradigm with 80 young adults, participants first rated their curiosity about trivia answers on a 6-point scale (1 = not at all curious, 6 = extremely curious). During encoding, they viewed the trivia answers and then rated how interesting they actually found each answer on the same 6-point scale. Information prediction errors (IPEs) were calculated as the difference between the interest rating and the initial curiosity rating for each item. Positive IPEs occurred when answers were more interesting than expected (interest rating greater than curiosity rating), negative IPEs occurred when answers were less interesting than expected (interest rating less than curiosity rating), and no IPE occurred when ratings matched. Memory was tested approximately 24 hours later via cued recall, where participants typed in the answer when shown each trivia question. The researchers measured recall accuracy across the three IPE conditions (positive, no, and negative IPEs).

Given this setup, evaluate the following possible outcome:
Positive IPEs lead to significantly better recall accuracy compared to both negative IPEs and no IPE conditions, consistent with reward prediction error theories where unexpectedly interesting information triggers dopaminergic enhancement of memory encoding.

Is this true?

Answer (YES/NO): NO